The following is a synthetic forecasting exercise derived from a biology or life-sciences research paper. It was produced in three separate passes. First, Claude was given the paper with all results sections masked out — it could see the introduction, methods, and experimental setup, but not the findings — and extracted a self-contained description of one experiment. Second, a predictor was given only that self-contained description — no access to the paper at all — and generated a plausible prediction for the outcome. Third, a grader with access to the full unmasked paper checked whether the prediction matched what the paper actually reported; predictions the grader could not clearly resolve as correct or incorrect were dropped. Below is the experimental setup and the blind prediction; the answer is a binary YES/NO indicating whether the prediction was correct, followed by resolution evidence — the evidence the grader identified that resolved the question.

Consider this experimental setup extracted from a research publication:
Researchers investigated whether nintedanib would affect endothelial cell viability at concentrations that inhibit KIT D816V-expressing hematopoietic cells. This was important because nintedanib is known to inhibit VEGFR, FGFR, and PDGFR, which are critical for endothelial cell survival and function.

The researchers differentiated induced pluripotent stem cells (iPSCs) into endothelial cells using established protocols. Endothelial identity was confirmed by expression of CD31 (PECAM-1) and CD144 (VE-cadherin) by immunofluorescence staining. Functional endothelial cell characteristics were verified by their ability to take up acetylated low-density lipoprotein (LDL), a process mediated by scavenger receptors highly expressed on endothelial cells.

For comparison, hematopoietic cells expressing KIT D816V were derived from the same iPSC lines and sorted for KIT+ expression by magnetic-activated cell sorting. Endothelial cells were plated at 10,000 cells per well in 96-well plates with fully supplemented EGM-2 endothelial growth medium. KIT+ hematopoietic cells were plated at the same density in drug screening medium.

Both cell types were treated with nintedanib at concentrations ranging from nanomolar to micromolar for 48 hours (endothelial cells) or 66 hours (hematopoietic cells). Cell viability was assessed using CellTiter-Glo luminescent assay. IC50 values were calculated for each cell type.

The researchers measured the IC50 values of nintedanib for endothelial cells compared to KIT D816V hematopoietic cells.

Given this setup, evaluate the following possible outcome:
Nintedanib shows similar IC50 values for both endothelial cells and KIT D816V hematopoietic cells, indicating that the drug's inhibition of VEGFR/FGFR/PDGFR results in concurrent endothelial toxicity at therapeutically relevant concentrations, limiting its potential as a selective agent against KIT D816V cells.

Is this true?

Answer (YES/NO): NO